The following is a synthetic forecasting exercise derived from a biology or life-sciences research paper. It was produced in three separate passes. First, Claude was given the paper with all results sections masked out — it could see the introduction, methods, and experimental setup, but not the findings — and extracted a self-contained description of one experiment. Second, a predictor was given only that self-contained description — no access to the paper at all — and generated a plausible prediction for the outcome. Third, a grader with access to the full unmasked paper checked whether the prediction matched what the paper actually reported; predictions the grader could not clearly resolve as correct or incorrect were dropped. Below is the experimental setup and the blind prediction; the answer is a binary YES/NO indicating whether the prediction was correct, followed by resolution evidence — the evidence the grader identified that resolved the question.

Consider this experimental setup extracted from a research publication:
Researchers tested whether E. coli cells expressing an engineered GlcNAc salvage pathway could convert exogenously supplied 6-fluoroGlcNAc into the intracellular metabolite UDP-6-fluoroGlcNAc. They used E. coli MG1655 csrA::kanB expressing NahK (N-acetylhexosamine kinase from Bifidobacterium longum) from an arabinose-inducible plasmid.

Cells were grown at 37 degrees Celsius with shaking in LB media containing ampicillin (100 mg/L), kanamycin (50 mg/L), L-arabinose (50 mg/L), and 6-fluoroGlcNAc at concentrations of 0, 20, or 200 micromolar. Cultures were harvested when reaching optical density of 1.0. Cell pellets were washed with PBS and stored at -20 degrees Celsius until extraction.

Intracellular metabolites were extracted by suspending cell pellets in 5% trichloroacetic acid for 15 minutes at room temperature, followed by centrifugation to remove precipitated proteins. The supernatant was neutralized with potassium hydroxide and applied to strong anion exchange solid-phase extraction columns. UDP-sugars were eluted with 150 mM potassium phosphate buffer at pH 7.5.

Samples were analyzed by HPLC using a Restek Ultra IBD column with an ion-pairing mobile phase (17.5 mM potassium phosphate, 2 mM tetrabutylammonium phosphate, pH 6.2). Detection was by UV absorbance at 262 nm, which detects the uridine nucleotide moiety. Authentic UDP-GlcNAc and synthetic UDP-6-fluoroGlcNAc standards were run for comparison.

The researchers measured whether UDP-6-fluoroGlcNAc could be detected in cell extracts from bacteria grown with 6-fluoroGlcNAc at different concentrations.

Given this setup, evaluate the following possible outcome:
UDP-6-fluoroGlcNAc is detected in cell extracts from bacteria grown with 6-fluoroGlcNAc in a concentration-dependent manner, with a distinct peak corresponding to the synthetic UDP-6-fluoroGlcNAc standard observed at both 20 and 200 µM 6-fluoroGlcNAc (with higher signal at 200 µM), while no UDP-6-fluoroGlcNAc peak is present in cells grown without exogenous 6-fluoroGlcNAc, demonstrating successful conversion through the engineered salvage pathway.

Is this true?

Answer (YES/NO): YES